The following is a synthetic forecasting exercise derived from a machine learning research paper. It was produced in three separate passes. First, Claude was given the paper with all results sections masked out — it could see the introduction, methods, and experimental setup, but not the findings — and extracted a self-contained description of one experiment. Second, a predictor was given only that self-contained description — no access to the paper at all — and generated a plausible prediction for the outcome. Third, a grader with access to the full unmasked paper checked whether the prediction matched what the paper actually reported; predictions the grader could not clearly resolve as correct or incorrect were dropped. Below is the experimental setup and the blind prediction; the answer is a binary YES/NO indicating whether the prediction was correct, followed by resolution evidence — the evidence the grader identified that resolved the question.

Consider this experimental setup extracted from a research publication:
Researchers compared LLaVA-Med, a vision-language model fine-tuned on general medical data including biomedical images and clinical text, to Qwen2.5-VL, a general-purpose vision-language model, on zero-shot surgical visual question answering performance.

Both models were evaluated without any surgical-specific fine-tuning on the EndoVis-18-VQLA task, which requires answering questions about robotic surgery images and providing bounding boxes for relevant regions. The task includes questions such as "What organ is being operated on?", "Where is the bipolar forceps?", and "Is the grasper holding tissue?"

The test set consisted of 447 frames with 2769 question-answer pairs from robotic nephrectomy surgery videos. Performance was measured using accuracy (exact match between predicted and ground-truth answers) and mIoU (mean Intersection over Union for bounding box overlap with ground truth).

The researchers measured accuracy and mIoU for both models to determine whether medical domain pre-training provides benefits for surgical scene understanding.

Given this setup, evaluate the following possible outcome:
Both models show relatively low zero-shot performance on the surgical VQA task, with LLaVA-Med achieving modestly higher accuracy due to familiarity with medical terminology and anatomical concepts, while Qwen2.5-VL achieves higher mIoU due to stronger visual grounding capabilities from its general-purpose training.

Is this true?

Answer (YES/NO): YES